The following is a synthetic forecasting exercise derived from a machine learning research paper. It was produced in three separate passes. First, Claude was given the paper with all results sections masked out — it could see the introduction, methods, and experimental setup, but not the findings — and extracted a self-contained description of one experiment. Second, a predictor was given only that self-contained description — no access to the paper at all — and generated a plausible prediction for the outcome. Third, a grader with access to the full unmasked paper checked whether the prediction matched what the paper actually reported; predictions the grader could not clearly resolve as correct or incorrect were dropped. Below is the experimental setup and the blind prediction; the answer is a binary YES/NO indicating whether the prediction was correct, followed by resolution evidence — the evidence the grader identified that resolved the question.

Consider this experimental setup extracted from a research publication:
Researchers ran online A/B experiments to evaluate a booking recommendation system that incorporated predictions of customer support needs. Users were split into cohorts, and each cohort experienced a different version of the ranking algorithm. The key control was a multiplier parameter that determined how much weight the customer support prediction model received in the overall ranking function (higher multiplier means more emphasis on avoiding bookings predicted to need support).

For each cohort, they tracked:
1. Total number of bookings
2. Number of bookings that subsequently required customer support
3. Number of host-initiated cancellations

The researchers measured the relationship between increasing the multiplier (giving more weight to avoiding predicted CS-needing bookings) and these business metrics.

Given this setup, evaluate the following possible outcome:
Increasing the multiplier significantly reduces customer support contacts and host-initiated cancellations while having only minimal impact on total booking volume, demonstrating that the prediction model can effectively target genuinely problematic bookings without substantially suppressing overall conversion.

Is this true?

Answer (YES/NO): YES